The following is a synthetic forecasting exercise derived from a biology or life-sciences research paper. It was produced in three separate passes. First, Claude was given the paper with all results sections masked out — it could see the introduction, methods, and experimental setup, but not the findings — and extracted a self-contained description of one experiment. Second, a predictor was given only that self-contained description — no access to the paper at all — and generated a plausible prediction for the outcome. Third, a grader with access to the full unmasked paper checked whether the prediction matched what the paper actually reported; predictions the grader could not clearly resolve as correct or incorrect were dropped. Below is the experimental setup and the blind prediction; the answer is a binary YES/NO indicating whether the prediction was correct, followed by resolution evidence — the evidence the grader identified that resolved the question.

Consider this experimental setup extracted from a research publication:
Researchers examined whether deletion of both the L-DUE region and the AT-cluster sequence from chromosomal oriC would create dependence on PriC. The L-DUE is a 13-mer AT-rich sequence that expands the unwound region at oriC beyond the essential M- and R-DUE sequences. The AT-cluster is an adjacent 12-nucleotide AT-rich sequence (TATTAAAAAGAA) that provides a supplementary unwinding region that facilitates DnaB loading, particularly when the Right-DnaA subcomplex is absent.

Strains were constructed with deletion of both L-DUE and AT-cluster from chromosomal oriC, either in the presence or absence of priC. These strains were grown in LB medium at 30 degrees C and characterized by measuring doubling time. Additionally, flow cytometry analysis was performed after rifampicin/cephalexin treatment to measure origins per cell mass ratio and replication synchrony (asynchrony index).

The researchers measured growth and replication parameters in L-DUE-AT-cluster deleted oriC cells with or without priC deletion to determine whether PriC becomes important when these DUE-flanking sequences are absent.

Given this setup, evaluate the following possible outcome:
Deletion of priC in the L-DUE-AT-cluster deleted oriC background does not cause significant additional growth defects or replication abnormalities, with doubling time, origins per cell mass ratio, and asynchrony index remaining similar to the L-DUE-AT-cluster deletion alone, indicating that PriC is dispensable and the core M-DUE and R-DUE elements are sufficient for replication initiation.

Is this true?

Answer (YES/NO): NO